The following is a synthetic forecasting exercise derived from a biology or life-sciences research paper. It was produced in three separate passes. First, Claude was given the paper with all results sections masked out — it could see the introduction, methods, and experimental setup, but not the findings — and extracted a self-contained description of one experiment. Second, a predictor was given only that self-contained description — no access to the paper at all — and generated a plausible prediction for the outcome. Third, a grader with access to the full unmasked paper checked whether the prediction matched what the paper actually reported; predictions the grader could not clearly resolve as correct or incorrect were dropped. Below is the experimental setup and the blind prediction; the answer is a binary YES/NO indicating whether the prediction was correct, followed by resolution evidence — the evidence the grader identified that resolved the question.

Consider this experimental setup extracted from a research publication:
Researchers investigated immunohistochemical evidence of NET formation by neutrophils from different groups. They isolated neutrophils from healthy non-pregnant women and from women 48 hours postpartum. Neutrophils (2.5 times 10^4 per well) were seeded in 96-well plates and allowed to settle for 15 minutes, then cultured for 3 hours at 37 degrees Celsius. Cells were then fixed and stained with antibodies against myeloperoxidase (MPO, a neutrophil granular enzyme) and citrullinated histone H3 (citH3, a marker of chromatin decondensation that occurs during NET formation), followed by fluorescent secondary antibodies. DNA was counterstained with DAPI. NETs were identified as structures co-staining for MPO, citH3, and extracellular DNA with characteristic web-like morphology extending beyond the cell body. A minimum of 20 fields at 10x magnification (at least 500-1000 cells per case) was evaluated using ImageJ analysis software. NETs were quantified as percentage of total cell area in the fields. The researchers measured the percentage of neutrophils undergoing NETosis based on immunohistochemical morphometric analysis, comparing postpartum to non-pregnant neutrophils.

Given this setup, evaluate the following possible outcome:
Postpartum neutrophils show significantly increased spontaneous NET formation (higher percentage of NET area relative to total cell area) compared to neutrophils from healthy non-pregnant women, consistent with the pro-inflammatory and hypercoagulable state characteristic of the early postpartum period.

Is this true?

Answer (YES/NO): YES